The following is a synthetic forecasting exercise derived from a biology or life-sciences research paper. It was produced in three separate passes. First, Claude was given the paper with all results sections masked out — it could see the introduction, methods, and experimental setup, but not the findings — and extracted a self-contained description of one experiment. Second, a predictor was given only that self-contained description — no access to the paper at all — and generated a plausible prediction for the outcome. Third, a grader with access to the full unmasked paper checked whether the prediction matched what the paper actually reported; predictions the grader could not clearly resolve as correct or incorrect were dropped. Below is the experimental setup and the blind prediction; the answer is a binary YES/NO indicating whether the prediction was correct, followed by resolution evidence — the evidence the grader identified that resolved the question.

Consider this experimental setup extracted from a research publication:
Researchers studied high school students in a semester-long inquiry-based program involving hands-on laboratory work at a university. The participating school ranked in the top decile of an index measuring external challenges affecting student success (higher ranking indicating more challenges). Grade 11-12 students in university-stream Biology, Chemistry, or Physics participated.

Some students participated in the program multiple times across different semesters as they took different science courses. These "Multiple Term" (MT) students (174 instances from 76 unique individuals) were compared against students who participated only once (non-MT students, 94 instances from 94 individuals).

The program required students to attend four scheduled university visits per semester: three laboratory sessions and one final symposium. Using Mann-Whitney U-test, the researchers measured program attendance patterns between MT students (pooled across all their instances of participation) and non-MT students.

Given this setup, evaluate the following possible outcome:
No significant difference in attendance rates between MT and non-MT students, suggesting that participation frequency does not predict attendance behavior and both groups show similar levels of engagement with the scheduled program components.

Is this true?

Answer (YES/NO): YES